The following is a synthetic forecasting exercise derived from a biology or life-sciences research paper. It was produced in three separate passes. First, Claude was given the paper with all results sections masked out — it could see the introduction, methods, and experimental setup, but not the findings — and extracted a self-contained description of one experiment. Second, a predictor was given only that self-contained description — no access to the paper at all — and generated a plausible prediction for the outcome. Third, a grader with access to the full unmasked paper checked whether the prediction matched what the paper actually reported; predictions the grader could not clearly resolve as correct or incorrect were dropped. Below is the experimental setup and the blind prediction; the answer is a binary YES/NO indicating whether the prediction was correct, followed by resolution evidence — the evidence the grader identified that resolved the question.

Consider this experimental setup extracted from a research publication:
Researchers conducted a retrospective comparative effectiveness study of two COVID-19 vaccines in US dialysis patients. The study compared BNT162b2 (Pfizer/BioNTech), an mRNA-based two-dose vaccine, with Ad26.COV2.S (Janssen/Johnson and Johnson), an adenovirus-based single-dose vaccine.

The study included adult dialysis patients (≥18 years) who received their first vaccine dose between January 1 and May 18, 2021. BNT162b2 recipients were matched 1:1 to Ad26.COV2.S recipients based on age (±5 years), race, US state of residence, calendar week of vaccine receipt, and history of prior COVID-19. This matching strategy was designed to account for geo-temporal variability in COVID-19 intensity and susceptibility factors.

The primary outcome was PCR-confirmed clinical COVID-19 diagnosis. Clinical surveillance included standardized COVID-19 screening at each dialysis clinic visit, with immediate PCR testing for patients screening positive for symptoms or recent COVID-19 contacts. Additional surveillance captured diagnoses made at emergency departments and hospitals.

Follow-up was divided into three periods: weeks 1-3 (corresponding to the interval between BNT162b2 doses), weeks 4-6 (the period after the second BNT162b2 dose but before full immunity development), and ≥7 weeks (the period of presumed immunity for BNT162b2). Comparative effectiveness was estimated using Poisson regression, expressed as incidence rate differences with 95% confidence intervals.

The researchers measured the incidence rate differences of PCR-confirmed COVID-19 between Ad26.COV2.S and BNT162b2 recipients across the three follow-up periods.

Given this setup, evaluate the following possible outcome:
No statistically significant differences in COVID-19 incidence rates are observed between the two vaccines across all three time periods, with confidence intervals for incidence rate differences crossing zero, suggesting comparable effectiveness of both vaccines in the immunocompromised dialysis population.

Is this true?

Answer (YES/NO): YES